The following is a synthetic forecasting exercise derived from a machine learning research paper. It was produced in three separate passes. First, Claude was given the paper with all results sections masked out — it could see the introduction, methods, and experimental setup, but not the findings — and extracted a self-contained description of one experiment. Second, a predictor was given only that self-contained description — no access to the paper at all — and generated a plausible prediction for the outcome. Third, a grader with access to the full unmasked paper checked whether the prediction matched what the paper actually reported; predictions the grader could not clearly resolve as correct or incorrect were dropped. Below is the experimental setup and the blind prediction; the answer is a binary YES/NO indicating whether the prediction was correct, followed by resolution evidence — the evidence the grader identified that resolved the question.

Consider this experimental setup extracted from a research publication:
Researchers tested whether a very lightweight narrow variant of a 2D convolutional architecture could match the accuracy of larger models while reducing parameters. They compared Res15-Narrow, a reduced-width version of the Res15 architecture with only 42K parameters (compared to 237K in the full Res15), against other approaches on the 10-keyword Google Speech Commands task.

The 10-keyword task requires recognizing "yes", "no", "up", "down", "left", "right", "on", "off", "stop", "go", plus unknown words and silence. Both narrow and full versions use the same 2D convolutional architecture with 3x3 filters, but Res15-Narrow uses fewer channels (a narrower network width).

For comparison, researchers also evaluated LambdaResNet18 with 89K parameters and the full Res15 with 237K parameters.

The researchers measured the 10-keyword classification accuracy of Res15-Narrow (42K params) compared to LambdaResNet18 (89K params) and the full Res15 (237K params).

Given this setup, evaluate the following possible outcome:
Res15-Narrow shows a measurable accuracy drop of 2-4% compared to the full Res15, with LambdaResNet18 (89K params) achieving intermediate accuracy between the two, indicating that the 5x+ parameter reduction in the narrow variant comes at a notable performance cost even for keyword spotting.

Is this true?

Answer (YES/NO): YES